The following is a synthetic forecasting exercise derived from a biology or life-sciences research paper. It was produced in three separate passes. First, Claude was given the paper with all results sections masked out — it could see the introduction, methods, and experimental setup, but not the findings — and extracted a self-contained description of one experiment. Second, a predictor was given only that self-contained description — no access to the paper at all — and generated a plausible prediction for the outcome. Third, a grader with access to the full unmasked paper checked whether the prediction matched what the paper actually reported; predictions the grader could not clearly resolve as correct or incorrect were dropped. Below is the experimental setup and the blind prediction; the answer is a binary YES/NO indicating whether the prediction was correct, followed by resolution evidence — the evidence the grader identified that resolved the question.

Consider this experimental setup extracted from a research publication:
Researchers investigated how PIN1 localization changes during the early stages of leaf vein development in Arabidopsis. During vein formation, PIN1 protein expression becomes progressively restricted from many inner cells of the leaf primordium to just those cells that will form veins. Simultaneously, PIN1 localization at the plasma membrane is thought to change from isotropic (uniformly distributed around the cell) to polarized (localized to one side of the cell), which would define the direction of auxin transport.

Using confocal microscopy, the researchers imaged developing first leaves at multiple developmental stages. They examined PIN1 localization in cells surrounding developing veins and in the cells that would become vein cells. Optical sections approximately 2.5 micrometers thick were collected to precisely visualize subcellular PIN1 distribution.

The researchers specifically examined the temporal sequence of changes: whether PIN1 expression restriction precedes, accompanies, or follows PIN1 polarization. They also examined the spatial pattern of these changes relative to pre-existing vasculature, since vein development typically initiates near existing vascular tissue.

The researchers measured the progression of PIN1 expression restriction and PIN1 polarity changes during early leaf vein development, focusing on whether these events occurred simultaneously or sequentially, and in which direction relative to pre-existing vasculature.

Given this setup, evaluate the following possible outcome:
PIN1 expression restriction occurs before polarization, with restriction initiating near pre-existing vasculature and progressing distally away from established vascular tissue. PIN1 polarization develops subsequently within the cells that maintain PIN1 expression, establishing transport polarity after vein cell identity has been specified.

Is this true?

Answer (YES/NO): NO